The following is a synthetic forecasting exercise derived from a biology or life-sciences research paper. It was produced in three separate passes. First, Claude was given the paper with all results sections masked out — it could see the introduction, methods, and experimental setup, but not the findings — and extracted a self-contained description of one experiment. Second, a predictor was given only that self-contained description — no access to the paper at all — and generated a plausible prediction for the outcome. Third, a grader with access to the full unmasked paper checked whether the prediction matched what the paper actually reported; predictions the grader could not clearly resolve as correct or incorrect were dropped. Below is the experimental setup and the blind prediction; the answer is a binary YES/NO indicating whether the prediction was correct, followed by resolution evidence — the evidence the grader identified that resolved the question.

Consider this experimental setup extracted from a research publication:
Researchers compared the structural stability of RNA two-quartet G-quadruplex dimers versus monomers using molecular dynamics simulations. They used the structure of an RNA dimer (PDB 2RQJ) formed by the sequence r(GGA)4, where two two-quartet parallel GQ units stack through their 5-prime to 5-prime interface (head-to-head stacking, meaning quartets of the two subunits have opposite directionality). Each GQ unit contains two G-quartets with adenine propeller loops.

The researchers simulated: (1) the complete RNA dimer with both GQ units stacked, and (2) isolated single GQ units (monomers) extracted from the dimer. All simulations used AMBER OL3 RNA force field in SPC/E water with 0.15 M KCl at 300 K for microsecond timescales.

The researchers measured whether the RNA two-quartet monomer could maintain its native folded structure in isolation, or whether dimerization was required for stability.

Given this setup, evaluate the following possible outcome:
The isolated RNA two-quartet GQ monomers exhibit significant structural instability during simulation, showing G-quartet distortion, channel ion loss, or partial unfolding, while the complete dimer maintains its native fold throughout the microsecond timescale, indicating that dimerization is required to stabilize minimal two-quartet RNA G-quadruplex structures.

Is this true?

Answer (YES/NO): NO